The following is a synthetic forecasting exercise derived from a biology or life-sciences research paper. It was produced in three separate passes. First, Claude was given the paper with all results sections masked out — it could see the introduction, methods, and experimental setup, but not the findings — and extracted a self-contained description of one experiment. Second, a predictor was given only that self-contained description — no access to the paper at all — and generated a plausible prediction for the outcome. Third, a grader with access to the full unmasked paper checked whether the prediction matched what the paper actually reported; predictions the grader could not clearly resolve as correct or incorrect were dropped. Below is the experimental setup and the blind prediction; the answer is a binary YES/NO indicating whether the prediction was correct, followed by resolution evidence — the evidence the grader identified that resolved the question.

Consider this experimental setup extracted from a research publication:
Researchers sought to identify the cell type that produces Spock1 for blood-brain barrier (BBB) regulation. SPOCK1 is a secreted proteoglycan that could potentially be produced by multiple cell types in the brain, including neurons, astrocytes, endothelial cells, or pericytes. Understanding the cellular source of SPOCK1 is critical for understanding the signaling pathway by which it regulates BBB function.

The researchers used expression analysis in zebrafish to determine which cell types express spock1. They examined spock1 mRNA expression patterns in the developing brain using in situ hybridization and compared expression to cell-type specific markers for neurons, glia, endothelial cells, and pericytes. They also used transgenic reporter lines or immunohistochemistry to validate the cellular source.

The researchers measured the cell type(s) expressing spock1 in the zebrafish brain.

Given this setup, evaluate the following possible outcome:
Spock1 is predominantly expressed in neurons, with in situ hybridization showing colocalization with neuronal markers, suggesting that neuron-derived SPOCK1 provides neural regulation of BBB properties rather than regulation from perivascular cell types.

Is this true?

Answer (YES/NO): YES